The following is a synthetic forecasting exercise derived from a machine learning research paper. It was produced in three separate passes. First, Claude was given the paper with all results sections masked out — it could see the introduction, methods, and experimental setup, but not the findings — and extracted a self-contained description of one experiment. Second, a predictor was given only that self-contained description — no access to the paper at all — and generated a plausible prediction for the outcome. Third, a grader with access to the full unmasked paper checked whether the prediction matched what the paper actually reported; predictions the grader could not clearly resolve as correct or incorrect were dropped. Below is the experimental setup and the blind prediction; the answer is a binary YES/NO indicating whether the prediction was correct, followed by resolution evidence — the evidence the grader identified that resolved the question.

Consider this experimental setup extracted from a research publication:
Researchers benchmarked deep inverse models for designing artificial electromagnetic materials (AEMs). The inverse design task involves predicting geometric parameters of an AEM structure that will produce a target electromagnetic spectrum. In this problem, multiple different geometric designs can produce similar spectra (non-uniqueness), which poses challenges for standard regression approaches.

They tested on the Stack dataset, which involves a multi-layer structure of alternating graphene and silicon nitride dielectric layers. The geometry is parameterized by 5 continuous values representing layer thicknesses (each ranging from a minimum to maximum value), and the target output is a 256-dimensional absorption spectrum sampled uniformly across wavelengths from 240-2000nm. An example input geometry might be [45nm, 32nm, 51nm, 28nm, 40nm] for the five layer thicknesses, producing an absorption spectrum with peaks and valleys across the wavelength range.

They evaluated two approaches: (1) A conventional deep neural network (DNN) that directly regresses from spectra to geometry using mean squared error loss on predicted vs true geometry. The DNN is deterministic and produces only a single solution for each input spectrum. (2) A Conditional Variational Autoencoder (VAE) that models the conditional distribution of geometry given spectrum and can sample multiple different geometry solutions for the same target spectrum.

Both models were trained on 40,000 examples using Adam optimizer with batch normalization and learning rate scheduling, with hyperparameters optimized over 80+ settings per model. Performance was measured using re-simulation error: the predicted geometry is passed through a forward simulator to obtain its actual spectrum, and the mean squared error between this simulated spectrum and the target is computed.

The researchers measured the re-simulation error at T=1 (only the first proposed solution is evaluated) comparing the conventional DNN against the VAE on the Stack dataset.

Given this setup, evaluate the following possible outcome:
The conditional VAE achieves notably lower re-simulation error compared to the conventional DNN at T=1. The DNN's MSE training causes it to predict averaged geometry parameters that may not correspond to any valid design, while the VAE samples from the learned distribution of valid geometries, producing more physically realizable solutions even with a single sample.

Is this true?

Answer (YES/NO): NO